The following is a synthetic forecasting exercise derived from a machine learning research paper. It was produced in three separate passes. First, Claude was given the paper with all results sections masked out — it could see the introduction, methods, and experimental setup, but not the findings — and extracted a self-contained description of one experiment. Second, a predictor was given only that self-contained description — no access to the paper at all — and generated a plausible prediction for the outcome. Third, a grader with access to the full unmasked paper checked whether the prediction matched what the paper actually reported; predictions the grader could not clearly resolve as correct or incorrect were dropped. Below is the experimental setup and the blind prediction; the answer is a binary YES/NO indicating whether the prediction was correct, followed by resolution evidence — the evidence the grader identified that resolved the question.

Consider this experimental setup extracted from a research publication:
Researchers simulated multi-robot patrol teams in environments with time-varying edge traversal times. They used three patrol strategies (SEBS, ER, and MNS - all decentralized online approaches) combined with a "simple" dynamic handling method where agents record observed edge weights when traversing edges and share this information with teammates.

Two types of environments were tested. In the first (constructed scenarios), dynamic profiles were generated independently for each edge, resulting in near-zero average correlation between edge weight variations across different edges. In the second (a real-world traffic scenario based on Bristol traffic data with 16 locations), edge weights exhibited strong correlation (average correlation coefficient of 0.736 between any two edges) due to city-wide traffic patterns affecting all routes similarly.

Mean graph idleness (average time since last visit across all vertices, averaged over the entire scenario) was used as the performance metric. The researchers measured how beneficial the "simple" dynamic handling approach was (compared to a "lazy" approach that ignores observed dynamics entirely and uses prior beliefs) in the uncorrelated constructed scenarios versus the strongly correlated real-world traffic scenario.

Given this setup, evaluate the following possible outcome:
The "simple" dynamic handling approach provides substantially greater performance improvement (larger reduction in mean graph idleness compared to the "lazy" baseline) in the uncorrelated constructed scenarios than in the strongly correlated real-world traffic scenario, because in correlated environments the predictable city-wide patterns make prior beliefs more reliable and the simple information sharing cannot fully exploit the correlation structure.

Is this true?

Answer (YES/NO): YES